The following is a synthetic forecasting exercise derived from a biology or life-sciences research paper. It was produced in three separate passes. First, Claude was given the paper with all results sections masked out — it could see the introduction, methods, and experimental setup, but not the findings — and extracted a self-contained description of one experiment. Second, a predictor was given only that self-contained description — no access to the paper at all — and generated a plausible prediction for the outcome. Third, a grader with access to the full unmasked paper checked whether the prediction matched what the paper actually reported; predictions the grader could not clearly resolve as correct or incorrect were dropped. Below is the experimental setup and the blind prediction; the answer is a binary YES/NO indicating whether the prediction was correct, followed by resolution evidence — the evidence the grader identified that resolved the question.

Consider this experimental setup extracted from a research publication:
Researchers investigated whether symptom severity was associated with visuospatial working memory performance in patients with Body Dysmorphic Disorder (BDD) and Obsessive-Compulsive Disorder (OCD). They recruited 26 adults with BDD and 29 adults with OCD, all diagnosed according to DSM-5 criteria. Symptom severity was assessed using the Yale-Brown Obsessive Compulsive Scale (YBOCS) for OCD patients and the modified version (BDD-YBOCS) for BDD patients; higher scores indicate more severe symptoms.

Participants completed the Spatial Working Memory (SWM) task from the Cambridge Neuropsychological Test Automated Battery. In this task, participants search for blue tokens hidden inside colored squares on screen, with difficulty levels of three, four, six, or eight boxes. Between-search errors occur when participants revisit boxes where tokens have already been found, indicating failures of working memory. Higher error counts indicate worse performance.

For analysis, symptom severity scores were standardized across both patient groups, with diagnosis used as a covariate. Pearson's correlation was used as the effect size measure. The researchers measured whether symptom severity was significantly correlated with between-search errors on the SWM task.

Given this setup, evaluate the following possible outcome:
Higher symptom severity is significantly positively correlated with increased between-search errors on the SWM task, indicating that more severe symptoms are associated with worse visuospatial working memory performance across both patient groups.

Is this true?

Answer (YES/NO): YES